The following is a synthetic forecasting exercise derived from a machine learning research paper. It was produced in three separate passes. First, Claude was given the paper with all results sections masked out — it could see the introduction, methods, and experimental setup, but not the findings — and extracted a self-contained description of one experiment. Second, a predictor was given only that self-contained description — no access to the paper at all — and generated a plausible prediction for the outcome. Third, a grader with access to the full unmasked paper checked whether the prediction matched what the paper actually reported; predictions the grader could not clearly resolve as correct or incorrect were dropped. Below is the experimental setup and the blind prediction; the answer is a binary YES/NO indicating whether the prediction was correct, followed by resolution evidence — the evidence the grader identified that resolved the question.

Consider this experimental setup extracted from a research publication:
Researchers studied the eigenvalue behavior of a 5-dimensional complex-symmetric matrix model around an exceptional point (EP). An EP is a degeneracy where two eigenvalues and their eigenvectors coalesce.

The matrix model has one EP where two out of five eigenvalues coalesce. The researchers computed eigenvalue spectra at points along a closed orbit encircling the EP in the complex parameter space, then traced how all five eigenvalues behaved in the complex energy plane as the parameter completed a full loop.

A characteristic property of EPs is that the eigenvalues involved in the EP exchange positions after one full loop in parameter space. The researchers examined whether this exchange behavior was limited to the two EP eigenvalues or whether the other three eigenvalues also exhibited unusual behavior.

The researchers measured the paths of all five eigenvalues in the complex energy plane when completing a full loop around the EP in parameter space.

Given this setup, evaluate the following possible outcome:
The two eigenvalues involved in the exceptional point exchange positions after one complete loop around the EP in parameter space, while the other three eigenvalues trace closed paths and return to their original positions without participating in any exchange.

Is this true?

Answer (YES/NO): YES